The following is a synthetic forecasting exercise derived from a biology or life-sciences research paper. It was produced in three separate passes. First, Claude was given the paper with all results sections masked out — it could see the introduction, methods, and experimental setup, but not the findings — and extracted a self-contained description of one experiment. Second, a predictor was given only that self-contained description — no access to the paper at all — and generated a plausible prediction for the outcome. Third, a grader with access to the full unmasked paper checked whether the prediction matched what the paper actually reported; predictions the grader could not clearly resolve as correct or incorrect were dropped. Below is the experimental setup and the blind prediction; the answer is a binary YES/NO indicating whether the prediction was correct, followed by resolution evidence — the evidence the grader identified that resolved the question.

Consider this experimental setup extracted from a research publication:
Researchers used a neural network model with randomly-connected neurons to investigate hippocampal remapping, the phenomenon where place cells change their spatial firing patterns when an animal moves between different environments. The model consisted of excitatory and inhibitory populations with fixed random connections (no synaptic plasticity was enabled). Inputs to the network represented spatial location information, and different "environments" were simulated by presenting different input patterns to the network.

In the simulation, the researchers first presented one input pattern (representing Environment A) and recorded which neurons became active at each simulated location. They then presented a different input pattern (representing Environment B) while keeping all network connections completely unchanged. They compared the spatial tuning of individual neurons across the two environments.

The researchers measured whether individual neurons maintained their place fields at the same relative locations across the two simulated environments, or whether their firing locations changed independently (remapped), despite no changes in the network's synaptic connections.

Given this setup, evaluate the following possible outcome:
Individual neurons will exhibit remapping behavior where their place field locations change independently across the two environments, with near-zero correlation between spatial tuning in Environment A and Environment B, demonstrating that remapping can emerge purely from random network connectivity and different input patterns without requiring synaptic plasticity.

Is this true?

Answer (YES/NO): YES